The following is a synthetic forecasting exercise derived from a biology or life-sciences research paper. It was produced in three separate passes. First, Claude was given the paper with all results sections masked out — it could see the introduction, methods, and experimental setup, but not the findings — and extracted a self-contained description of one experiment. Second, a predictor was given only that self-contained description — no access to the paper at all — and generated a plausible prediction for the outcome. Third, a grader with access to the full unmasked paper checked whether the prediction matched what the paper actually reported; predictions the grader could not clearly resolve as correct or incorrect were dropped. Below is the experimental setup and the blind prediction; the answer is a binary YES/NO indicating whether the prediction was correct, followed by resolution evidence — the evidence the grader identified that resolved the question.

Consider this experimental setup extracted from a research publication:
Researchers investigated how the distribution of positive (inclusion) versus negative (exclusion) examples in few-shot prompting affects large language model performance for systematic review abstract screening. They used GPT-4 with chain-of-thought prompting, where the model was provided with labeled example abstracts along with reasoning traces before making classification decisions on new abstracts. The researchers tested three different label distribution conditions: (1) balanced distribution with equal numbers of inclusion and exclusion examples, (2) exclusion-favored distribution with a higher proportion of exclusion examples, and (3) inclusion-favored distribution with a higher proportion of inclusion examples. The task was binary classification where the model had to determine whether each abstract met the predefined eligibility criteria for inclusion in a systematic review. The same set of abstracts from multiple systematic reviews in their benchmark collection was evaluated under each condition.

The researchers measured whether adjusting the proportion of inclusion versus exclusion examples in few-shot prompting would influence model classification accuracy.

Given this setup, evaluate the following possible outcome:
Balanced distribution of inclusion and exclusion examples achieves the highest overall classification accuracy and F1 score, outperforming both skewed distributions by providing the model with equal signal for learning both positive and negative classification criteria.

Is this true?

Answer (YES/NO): YES